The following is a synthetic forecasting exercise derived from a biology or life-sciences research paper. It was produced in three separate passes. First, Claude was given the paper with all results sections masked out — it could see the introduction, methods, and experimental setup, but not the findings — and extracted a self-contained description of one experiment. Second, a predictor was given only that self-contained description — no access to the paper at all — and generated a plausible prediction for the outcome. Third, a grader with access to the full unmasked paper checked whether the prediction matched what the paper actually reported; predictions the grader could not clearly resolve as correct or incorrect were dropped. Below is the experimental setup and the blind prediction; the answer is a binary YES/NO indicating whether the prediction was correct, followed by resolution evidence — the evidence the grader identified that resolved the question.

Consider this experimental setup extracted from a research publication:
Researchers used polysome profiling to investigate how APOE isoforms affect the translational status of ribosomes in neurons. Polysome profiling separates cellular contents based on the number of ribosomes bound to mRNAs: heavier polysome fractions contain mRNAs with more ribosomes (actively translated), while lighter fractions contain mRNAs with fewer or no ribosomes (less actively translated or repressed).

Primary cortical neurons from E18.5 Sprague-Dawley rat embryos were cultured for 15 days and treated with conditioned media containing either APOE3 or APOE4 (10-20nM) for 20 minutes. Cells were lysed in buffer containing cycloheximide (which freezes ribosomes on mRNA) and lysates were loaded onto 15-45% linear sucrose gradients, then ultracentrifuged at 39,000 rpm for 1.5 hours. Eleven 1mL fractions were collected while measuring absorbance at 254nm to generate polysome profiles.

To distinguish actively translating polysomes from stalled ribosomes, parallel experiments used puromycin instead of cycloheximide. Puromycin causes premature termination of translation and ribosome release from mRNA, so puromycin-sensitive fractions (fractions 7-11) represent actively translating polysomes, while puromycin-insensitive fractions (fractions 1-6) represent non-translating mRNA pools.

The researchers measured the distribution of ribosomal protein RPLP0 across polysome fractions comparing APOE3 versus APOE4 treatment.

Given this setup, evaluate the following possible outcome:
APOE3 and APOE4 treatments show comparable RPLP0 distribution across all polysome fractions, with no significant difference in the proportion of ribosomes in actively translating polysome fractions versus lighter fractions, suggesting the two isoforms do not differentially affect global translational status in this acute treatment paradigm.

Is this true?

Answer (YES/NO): NO